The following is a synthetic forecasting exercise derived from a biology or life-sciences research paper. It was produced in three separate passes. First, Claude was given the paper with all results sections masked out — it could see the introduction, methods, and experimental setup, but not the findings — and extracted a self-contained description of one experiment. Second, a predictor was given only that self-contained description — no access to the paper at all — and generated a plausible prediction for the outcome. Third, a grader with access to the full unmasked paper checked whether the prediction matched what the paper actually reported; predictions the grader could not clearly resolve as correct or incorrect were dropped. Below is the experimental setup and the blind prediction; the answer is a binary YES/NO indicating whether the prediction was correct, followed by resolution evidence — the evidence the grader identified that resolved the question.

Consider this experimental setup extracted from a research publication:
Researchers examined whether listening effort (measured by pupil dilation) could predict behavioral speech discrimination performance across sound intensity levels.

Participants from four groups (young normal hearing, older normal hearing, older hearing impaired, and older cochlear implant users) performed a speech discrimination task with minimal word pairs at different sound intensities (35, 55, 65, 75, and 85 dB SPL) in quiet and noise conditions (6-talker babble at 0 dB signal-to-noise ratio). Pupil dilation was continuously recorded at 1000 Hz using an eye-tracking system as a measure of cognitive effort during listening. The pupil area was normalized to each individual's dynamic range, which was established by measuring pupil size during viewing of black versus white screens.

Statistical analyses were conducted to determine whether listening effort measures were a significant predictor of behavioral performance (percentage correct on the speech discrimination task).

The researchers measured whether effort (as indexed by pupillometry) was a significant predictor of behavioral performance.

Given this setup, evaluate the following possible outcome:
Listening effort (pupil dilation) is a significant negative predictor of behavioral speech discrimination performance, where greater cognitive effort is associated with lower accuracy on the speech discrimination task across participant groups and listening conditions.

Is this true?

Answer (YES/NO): NO